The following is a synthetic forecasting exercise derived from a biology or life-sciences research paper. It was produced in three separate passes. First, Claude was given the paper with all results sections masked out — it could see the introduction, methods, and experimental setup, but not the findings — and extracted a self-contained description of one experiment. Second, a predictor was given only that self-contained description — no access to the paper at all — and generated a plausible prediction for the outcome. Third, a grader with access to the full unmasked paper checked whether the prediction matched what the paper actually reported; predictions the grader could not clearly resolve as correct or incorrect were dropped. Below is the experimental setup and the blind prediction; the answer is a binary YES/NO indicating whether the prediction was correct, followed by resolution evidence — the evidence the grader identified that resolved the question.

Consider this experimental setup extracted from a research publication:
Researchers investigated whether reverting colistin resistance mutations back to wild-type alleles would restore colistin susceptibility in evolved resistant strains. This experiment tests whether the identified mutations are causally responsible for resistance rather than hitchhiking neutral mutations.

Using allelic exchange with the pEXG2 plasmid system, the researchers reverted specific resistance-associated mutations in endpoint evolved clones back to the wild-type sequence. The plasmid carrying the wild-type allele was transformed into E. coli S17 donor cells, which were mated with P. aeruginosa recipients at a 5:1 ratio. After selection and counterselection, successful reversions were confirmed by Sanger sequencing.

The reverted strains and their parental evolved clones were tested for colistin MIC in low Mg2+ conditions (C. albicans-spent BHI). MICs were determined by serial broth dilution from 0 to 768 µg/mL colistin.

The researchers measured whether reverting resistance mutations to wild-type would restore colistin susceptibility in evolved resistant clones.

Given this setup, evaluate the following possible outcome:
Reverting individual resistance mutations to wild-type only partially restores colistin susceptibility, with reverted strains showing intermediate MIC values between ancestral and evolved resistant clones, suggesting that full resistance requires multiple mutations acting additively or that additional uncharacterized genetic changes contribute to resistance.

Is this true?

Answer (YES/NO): YES